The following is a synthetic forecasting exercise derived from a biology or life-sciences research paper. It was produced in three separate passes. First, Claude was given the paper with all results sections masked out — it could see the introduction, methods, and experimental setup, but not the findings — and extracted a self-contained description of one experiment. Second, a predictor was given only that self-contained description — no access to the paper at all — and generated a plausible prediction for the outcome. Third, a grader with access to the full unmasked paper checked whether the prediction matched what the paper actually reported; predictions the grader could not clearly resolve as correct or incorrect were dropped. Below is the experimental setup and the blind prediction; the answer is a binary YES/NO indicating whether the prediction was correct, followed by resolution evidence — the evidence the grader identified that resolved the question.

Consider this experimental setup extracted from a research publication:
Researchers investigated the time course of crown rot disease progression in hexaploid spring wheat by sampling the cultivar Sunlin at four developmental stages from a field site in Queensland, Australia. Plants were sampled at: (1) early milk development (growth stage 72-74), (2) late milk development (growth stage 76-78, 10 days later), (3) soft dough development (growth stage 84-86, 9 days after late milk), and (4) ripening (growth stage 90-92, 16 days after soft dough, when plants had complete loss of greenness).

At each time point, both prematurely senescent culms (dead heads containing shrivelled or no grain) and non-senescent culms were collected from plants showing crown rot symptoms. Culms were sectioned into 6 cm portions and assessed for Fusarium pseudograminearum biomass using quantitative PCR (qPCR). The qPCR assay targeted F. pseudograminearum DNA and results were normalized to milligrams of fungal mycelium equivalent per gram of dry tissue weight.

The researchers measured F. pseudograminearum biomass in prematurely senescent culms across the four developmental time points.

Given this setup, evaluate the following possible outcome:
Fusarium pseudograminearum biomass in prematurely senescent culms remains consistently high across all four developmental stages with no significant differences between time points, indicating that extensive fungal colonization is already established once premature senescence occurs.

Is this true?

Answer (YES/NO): NO